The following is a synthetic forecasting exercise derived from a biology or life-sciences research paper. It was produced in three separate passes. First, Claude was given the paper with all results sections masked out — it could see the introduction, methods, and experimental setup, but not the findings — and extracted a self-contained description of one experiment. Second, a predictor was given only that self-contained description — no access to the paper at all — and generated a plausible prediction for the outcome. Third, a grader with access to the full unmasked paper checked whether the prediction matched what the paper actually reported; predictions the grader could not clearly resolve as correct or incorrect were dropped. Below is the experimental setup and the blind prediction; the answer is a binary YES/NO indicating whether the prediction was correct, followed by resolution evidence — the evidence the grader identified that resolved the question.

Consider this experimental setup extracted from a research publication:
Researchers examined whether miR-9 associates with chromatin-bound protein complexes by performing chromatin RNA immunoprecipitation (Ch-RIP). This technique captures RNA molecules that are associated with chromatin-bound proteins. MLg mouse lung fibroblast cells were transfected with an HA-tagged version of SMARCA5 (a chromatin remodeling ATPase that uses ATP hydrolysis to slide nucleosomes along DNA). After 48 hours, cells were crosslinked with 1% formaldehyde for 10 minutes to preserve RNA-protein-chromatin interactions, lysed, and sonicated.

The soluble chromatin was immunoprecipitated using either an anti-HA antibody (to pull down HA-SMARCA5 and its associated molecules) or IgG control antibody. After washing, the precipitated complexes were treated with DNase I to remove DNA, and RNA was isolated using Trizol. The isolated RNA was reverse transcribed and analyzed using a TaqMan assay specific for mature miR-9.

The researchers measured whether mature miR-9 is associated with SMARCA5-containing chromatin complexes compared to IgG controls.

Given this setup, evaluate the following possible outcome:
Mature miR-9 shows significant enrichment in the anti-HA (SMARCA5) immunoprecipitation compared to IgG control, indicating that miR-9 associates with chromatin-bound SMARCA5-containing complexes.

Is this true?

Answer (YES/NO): YES